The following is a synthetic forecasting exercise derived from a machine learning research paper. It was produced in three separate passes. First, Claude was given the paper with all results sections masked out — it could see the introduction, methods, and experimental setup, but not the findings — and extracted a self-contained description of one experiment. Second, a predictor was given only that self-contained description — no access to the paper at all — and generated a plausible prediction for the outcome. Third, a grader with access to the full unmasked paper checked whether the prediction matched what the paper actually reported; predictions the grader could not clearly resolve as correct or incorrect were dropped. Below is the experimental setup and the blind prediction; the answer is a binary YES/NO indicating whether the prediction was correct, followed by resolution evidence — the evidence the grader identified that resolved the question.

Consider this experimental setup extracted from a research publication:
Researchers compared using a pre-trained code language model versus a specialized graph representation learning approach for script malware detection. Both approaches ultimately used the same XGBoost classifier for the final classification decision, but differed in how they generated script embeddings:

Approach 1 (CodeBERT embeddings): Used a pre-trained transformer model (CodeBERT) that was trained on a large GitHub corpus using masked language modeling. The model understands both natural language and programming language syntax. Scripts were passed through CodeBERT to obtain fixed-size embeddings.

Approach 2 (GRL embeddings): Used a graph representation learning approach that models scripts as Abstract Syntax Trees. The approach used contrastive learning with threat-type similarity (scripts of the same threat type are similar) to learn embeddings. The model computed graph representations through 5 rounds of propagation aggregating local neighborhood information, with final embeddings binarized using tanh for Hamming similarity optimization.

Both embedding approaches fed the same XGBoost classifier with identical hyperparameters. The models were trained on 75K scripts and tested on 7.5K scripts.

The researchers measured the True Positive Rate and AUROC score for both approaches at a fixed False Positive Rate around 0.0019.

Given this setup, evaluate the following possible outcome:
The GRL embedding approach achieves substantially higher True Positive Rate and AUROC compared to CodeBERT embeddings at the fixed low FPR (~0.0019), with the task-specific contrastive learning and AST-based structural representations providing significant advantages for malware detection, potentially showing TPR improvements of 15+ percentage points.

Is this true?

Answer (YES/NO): NO